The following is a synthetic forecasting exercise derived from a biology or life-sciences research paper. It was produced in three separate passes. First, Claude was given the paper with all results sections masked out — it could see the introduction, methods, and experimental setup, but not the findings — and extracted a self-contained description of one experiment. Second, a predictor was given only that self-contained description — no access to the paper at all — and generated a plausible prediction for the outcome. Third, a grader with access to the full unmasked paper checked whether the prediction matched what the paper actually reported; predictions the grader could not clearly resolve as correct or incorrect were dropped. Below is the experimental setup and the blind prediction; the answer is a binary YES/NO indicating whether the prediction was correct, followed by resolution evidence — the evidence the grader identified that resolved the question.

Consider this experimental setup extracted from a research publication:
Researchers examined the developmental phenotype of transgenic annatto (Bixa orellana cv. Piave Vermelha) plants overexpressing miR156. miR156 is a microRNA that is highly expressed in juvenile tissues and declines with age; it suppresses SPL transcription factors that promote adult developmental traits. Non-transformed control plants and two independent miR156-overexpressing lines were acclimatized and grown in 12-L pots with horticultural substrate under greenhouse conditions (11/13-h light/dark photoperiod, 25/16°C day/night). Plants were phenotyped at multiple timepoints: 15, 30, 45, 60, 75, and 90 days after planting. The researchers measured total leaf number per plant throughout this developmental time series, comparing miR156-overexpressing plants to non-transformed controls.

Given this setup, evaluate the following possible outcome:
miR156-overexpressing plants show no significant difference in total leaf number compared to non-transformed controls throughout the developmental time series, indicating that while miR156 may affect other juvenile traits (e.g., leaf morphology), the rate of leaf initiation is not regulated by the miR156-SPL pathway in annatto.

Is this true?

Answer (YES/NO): NO